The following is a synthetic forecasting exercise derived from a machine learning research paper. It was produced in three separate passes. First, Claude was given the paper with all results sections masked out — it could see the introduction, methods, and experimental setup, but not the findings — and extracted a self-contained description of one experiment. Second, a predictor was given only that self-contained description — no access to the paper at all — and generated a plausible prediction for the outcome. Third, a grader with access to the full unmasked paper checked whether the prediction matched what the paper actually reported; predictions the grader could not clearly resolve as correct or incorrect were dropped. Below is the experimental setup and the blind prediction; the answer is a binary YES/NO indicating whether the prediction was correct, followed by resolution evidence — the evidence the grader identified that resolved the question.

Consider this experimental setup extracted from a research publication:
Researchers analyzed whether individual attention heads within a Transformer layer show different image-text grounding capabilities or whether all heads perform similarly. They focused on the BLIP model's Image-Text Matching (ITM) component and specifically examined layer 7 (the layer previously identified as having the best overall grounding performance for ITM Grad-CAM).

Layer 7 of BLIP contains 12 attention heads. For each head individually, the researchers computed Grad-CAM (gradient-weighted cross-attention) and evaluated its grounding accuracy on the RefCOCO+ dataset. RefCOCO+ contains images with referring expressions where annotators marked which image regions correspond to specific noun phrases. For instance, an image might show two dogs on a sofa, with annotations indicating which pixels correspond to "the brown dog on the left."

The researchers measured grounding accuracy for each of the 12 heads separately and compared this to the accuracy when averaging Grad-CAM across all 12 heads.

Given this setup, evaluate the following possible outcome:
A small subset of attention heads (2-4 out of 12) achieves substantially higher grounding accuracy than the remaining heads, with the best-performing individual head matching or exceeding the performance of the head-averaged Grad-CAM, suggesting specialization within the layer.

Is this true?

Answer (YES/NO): YES